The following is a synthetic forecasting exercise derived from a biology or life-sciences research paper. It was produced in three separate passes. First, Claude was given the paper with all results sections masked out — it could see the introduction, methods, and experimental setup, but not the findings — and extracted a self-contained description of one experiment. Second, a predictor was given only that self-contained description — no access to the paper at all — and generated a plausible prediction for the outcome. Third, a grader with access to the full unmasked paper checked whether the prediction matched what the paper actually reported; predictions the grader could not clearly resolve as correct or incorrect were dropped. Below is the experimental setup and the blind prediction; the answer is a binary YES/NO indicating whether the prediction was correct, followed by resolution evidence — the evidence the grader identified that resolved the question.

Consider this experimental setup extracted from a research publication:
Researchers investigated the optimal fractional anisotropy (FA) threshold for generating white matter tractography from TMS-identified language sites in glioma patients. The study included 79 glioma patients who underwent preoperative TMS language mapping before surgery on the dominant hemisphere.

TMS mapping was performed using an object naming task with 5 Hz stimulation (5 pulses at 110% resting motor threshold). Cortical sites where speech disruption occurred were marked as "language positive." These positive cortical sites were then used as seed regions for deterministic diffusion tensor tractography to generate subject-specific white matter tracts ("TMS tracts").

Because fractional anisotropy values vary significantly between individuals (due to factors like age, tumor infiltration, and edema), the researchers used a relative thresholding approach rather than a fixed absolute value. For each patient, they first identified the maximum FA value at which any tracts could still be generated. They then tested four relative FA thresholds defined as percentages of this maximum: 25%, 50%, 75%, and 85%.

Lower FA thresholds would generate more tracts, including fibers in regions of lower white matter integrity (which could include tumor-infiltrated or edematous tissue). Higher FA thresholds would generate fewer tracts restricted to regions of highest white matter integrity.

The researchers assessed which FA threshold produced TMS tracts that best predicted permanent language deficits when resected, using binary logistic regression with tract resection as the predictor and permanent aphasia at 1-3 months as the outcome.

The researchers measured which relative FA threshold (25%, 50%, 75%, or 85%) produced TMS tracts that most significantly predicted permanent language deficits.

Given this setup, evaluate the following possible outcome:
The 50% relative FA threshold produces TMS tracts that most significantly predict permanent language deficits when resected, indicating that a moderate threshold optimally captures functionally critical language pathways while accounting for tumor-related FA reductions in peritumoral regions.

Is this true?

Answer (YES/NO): NO